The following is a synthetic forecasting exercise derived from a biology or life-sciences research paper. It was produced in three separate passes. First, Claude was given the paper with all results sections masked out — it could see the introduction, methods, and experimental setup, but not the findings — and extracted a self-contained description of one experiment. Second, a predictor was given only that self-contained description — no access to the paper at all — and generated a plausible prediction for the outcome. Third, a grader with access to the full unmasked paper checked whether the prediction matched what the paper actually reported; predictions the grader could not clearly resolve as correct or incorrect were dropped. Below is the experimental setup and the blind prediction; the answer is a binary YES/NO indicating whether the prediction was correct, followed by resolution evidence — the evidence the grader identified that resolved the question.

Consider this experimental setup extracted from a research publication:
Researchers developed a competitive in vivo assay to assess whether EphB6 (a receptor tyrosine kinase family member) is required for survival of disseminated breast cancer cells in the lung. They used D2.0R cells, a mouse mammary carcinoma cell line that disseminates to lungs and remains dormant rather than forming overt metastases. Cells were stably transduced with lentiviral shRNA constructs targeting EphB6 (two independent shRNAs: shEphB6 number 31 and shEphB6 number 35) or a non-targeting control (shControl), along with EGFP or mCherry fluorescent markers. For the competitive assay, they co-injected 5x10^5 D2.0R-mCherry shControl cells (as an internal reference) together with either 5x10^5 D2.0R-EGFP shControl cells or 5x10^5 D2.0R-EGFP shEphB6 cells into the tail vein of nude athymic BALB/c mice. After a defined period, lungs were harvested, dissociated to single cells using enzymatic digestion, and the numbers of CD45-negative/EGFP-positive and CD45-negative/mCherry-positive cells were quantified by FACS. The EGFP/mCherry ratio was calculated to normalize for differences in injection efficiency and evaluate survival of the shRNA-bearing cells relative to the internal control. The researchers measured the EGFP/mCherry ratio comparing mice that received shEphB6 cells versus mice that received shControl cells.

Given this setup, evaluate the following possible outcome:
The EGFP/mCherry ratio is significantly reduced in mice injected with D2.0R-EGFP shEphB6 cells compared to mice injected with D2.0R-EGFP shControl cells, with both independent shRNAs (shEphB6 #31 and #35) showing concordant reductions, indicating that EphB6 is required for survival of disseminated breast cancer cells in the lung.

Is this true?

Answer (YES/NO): YES